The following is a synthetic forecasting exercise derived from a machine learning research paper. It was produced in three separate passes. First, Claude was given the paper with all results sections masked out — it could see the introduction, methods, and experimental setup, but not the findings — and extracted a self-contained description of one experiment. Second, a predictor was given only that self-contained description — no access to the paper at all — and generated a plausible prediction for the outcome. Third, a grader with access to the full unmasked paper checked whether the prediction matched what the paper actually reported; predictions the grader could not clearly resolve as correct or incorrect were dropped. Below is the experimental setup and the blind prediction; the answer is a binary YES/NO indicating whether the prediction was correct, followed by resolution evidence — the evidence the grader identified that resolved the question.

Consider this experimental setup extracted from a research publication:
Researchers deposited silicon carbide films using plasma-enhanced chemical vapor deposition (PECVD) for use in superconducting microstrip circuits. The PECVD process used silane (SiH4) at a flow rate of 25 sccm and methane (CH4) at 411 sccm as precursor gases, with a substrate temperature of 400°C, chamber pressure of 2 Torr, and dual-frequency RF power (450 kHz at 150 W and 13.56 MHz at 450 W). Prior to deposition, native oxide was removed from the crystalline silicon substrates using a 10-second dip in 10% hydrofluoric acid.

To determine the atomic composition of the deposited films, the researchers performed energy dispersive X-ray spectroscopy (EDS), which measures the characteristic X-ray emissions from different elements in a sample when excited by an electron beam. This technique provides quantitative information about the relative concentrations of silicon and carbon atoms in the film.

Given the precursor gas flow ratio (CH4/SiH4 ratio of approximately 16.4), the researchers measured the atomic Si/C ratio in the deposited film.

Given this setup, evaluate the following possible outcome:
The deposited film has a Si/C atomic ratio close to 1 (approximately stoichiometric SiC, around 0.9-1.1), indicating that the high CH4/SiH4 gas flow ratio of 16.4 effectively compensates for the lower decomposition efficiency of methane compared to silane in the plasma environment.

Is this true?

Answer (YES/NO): NO